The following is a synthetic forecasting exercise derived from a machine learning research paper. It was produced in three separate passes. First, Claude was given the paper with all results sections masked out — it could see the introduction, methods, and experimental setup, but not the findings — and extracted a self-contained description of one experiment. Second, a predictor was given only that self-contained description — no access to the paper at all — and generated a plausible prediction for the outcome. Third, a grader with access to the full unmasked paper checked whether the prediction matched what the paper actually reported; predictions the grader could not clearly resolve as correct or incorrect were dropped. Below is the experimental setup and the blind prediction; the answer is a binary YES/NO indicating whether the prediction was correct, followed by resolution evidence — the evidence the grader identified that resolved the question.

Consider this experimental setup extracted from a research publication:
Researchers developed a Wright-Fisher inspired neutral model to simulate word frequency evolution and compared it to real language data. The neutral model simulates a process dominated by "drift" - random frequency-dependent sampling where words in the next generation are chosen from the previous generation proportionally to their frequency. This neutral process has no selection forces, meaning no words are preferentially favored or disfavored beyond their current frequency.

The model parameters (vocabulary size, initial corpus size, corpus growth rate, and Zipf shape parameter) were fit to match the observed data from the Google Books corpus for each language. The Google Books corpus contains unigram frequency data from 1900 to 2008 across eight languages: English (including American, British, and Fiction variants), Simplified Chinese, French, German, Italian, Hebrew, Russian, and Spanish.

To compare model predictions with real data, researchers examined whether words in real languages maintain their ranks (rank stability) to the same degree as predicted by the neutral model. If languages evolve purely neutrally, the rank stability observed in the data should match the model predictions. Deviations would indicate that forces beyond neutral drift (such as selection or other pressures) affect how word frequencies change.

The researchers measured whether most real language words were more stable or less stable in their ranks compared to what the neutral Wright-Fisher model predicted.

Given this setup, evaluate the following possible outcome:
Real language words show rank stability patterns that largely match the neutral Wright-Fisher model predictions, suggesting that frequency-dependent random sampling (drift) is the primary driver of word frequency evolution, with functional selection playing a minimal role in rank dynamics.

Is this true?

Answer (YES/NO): NO